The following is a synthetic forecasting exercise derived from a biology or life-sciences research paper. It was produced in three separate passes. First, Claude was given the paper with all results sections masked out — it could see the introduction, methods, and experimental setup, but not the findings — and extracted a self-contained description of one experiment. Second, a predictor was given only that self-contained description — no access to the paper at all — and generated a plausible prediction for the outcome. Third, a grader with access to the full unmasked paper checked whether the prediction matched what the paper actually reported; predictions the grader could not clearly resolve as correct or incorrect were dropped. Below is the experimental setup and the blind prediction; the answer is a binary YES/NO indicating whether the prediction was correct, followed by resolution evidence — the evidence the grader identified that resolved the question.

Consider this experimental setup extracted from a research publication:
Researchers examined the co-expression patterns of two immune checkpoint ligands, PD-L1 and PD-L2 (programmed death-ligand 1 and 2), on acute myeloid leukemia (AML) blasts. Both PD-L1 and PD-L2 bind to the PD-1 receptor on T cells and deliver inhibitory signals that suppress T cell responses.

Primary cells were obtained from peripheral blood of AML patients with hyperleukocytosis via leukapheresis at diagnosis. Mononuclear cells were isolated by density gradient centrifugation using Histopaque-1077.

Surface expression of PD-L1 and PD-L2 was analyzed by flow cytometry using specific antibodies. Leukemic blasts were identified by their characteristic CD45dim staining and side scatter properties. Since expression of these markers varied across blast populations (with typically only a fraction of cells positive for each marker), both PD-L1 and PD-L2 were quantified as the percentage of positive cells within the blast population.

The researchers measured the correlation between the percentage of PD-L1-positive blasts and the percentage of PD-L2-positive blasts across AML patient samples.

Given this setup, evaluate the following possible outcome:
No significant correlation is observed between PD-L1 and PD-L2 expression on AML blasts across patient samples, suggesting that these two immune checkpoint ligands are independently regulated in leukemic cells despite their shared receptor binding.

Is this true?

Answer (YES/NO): NO